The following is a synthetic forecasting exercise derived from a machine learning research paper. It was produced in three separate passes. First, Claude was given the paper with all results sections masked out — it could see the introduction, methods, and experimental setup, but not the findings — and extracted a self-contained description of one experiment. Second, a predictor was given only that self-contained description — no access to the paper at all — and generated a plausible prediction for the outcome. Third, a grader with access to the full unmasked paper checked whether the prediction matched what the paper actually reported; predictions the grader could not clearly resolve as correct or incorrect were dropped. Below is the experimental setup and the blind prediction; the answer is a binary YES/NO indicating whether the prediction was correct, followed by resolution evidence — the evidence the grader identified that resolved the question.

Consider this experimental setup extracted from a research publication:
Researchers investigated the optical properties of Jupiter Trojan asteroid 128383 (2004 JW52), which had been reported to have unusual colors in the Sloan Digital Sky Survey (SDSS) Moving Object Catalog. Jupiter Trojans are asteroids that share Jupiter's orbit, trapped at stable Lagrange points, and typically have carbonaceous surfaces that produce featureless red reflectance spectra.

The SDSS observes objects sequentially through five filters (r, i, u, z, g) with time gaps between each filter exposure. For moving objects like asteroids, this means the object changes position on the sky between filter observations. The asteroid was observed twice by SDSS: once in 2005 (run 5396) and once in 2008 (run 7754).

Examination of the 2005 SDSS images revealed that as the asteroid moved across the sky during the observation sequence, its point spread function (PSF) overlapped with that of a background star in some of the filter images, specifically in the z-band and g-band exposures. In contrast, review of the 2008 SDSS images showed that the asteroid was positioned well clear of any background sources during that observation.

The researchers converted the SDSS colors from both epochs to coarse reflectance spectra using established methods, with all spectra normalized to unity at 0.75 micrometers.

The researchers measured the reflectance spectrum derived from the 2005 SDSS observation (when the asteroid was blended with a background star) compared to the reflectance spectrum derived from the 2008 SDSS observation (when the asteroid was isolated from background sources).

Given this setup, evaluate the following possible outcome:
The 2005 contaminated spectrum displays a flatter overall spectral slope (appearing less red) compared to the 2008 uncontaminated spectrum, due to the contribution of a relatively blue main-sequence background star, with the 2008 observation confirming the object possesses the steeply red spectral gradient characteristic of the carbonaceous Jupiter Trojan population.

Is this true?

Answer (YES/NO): NO